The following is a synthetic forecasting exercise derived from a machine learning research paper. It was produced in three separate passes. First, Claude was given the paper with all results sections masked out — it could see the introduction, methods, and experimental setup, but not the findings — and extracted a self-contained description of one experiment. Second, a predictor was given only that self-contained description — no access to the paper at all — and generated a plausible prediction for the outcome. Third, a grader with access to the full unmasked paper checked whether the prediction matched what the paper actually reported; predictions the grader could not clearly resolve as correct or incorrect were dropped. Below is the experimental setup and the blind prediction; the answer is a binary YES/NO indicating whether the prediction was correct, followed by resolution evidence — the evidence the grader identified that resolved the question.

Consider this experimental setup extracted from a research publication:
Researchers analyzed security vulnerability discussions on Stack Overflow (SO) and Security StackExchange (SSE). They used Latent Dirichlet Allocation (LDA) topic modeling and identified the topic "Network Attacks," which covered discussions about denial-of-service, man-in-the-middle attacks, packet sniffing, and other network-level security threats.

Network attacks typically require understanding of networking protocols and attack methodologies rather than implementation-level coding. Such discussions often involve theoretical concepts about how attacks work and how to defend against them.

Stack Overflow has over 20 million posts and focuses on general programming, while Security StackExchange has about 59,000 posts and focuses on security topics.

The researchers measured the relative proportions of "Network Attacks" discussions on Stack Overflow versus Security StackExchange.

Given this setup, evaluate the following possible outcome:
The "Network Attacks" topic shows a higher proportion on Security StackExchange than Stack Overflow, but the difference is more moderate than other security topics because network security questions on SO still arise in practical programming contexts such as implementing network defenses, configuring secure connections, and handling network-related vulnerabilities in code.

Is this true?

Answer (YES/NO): NO